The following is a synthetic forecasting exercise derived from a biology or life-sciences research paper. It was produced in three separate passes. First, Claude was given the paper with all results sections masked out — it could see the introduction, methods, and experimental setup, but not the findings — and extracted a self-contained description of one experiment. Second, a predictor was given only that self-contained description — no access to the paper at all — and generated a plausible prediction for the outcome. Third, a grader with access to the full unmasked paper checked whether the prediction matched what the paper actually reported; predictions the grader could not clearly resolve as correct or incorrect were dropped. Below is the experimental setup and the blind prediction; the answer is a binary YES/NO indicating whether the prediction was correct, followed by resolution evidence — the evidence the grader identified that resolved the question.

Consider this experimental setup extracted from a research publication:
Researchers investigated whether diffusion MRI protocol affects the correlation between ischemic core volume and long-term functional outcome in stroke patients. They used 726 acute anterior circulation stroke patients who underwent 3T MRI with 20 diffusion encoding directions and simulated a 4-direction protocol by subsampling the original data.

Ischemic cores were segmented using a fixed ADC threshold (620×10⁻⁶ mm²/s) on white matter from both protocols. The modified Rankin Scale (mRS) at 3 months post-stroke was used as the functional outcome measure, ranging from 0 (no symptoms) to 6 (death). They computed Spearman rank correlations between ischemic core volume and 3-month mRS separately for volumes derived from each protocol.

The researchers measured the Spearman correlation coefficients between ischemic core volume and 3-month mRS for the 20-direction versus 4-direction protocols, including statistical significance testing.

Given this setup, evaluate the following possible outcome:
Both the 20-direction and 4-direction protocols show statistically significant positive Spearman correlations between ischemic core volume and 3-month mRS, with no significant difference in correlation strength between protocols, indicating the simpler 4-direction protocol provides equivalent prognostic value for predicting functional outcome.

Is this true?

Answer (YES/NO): NO